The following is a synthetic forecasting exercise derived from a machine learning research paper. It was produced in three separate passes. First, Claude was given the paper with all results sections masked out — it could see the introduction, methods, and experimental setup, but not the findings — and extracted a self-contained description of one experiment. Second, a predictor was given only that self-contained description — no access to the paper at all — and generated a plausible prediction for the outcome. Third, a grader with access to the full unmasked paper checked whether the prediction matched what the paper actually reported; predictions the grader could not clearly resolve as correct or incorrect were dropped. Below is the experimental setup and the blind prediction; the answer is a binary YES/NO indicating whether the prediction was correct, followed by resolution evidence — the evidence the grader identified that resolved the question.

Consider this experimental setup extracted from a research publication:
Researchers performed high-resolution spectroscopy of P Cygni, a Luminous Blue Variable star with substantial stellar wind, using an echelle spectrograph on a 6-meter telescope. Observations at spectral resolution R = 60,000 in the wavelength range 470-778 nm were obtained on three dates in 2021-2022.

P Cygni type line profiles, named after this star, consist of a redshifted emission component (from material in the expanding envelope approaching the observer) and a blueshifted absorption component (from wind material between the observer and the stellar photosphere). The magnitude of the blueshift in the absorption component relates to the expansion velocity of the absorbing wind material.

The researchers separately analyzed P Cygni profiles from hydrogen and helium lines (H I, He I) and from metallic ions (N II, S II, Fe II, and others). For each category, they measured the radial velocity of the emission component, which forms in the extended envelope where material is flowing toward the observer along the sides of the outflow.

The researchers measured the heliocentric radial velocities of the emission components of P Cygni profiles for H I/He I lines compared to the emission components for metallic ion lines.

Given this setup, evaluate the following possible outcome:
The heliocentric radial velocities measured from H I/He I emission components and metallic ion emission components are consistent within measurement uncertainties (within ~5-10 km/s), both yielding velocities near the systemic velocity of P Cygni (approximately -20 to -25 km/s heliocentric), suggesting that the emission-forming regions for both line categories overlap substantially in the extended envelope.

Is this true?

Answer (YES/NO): NO